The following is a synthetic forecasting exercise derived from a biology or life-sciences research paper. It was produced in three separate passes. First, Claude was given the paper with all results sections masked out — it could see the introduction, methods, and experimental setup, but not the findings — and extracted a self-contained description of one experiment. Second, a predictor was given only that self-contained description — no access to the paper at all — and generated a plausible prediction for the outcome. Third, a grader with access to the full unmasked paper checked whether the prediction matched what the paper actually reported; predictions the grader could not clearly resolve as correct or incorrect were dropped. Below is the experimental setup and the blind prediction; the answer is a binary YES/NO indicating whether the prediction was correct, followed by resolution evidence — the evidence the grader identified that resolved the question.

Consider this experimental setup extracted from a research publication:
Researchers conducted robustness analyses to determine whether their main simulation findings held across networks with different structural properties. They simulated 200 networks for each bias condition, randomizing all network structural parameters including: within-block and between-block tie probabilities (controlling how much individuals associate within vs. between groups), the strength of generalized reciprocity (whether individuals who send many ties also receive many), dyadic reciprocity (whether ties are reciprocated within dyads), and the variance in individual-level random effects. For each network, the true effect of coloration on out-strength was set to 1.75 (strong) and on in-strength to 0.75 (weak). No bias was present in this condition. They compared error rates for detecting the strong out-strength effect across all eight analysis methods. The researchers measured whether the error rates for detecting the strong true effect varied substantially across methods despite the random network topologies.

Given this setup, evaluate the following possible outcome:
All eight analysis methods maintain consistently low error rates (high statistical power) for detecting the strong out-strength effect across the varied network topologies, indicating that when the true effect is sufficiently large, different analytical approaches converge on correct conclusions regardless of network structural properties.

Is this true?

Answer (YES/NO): YES